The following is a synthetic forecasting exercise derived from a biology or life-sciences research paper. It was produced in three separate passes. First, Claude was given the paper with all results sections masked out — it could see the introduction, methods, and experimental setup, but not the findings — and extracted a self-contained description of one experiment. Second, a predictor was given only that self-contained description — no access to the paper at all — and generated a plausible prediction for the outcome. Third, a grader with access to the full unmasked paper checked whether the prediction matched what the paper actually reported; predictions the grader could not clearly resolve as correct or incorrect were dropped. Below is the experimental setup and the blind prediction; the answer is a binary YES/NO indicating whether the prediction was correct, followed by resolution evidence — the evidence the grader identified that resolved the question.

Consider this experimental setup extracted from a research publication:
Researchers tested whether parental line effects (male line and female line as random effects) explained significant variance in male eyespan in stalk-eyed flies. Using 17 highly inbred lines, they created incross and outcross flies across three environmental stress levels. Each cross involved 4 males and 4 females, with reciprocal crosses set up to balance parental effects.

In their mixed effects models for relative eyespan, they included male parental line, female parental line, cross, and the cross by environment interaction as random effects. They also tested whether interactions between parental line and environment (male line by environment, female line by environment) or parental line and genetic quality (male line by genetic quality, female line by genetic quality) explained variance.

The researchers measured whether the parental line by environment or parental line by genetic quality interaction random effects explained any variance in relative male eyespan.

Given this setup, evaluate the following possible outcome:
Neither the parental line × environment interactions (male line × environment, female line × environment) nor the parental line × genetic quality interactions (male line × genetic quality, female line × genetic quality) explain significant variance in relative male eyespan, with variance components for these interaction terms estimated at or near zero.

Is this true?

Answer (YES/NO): YES